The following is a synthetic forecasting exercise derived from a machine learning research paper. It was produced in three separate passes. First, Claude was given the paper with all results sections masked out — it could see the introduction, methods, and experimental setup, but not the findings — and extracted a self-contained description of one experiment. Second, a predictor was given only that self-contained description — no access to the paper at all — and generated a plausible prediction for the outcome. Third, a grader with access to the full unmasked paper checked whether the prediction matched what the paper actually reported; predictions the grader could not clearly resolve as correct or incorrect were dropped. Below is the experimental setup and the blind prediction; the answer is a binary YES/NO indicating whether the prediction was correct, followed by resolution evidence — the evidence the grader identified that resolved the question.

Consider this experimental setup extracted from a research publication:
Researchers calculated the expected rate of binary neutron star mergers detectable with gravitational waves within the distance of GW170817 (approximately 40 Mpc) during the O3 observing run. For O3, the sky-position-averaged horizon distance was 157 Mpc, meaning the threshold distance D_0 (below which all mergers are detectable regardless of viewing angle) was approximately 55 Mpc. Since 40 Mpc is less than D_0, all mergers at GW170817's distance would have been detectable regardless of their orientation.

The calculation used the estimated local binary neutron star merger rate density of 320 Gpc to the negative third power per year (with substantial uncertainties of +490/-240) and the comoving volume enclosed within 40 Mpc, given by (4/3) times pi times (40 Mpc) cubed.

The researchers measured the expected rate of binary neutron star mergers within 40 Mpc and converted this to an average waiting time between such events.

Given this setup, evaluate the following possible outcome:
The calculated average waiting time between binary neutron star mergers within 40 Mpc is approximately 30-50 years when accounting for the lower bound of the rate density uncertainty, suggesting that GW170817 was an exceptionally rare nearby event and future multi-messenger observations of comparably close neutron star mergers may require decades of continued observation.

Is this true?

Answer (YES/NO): YES